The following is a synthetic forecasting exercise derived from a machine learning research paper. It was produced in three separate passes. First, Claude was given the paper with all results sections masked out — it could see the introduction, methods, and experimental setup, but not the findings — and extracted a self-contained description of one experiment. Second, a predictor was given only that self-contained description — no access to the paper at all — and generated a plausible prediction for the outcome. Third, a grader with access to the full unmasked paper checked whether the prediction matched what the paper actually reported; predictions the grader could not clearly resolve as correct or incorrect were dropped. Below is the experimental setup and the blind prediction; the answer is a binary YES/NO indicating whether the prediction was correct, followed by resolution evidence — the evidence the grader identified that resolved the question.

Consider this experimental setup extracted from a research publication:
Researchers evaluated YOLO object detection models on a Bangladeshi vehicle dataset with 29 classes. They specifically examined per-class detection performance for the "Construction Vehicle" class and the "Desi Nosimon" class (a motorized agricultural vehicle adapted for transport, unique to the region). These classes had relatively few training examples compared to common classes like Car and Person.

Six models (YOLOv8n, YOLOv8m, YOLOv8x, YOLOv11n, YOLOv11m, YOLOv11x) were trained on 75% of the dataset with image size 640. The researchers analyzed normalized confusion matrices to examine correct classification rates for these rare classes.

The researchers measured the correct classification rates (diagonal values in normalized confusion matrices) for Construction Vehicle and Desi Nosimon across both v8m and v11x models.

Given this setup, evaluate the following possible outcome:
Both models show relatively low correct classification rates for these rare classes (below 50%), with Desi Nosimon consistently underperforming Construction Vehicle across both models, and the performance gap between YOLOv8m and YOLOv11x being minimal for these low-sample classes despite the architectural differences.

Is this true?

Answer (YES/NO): NO